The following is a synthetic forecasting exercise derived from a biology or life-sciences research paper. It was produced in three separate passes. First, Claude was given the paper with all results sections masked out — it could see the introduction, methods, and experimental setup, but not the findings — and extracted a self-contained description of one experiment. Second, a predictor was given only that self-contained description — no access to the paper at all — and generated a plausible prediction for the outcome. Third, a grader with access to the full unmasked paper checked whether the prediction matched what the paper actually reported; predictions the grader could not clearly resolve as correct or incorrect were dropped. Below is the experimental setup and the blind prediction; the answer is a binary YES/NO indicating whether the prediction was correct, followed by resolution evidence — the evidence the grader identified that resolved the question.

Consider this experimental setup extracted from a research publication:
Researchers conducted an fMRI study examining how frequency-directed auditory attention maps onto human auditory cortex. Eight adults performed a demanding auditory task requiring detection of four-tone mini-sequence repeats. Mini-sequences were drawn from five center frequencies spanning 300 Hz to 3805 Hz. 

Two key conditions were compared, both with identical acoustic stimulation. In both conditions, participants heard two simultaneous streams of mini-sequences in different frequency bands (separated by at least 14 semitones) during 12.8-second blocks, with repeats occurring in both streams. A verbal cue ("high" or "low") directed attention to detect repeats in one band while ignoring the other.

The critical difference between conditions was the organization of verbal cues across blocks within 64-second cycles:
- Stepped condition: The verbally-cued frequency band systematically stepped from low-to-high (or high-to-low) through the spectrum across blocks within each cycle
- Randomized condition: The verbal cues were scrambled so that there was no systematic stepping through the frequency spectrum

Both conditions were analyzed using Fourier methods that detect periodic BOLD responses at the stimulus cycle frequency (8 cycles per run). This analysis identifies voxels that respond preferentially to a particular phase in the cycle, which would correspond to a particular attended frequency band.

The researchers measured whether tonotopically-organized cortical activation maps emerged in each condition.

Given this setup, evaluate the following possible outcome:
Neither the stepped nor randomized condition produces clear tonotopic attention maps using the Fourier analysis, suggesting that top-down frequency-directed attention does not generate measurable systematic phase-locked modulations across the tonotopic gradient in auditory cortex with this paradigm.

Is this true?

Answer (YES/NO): NO